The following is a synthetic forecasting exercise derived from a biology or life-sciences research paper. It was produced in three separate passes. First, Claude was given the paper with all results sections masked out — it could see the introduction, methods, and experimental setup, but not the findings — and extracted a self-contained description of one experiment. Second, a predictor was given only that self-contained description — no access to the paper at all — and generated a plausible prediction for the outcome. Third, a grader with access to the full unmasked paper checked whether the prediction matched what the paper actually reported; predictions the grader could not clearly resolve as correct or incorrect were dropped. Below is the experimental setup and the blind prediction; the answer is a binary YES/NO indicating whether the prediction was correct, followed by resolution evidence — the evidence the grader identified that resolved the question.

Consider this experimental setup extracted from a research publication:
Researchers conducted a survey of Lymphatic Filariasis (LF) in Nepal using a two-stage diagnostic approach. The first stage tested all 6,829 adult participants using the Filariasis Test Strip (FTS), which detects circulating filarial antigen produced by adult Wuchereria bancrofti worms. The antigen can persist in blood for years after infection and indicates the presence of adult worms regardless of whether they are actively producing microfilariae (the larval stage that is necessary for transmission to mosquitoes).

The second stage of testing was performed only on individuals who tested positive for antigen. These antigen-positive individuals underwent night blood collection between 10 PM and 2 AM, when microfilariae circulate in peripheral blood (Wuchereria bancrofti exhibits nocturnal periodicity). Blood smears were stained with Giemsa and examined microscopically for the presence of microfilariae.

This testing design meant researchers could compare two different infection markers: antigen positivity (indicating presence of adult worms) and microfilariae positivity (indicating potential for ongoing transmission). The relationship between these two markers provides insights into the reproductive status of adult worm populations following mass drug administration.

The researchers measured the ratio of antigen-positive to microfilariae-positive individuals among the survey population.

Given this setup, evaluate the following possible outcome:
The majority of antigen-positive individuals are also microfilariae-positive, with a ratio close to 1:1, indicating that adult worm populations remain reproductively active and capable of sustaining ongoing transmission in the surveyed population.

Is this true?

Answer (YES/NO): NO